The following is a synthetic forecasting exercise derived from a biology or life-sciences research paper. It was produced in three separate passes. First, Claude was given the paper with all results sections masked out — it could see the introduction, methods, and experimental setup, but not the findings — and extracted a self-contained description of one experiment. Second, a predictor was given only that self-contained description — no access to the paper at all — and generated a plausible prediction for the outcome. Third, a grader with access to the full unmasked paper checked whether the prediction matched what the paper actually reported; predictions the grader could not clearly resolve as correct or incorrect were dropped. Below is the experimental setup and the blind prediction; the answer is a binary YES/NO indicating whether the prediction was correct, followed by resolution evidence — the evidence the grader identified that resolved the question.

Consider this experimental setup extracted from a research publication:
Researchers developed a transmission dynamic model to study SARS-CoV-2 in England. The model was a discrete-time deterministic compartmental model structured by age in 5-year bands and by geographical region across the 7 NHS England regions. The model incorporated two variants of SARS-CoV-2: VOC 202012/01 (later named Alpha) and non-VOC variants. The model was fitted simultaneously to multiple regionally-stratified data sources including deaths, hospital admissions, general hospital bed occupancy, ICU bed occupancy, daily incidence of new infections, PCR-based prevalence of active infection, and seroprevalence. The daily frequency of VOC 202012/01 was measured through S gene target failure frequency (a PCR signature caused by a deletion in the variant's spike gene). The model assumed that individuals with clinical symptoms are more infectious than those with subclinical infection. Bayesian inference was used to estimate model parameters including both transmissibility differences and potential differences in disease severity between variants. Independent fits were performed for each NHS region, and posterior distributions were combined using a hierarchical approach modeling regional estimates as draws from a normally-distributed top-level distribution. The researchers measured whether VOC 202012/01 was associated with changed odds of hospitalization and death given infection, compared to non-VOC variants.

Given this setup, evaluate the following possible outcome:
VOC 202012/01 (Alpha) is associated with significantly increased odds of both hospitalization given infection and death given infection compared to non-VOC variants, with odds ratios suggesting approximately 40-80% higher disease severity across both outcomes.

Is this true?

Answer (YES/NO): NO